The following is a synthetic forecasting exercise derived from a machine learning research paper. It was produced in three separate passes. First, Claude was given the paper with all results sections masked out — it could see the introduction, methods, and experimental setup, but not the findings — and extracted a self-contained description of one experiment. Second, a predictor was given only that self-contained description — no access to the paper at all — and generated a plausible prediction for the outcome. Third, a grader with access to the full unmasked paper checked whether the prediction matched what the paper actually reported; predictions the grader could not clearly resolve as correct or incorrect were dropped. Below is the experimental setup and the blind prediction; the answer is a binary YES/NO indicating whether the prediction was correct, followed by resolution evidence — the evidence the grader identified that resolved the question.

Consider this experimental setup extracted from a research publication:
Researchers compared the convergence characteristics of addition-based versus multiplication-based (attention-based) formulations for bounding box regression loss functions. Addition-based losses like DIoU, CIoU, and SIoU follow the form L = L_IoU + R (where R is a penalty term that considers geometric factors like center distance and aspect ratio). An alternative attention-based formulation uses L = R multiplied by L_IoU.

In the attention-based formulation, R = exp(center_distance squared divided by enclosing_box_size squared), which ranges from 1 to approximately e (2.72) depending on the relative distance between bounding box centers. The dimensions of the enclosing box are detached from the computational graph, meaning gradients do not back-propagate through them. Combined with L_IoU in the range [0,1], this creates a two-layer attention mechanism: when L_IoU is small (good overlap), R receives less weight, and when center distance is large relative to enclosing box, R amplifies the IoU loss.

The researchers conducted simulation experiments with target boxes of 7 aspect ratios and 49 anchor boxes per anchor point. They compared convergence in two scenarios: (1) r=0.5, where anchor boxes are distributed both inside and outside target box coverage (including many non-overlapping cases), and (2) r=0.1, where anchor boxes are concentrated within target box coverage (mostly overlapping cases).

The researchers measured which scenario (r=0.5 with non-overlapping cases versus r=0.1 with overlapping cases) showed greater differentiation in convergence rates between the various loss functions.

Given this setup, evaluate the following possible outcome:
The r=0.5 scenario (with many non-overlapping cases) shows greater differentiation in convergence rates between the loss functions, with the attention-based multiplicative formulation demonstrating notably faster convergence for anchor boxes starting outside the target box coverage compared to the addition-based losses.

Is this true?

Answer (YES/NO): YES